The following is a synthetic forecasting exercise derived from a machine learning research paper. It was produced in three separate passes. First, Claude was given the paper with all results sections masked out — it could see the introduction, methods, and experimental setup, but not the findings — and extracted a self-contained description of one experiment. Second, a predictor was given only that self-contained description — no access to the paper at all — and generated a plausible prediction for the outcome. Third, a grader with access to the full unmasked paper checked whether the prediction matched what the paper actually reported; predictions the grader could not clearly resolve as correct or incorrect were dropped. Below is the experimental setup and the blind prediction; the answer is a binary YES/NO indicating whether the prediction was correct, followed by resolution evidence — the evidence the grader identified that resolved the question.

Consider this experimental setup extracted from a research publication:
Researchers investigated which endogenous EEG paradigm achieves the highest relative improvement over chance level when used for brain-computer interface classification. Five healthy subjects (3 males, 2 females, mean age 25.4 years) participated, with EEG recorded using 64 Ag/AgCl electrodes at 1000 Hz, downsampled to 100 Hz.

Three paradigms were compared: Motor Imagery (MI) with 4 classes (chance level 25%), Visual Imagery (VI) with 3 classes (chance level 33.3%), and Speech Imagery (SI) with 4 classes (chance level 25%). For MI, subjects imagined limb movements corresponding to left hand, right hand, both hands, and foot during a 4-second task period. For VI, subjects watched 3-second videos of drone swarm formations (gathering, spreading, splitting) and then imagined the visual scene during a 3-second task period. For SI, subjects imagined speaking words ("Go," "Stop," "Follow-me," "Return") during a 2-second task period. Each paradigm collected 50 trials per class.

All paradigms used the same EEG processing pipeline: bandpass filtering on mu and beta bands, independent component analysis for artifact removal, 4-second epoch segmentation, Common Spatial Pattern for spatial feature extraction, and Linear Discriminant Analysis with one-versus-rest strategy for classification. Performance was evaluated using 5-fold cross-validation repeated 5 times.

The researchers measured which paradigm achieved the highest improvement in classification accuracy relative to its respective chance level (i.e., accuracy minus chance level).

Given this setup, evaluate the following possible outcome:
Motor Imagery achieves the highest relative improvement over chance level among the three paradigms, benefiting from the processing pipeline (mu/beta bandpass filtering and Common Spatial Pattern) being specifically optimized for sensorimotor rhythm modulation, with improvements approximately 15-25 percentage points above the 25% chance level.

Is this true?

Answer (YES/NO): NO